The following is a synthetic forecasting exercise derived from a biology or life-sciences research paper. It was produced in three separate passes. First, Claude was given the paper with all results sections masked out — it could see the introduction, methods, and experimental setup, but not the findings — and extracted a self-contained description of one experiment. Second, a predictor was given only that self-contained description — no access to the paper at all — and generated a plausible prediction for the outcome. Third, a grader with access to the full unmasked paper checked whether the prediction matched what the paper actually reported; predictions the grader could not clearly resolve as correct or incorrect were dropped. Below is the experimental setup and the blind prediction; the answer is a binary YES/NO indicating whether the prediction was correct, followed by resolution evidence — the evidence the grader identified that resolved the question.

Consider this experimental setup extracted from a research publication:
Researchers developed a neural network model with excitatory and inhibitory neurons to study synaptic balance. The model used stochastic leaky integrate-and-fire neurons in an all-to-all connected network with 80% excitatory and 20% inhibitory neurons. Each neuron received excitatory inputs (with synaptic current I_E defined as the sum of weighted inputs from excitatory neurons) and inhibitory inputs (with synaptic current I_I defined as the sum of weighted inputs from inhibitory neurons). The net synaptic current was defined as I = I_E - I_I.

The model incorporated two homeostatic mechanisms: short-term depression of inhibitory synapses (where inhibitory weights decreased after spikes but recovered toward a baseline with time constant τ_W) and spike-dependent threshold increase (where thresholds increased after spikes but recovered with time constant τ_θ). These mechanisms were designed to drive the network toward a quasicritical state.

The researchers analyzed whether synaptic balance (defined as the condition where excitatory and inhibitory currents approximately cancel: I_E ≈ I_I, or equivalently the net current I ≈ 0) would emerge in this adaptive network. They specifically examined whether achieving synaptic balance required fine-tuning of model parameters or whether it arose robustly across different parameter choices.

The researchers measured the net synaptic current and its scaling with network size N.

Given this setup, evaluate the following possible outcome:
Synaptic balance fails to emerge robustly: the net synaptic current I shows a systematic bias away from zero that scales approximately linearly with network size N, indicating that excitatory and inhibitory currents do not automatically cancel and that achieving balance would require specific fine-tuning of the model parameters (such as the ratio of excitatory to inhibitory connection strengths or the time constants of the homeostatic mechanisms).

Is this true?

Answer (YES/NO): NO